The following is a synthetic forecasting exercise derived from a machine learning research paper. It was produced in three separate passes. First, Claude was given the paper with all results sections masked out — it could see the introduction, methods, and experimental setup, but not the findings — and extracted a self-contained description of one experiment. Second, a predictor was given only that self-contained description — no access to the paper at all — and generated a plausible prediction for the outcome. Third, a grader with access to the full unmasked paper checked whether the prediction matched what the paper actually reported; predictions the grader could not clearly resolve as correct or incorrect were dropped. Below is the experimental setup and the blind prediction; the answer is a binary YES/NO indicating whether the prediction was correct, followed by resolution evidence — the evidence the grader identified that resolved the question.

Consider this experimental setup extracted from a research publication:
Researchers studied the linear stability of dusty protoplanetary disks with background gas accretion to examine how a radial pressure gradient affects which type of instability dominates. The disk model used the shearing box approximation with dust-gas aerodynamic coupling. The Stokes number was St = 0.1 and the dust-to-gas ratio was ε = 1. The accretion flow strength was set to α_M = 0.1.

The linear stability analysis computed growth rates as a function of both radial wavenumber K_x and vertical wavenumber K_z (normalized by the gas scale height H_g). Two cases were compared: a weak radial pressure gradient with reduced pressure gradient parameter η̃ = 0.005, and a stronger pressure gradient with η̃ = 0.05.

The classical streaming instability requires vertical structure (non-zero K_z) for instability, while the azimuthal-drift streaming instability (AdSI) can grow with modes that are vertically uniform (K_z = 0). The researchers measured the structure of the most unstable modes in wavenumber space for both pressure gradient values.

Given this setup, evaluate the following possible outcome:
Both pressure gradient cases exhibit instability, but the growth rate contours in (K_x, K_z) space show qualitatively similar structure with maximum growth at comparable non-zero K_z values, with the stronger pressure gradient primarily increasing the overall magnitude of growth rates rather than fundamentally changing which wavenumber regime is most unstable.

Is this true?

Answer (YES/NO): NO